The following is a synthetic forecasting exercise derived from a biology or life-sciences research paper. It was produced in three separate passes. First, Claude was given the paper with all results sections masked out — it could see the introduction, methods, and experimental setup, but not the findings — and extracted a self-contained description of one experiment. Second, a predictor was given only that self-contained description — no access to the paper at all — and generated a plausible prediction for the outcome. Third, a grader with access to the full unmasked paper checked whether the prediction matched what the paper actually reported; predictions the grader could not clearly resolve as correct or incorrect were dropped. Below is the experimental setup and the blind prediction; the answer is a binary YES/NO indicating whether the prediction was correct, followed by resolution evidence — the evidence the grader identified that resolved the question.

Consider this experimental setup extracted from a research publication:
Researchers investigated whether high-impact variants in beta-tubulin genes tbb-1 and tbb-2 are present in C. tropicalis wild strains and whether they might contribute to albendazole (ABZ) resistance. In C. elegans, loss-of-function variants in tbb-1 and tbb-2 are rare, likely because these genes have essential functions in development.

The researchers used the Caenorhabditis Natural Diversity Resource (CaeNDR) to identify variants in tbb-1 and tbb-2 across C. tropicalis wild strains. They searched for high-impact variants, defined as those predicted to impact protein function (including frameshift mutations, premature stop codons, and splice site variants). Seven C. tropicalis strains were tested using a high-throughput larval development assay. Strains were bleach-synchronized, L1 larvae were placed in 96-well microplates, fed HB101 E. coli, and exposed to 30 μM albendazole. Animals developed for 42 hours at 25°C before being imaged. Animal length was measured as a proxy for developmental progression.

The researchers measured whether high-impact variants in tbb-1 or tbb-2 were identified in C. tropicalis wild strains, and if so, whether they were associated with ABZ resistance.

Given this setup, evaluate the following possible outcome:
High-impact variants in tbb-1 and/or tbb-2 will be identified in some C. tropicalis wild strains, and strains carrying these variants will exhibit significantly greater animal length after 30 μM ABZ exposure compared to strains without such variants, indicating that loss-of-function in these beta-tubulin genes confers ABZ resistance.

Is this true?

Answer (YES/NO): NO